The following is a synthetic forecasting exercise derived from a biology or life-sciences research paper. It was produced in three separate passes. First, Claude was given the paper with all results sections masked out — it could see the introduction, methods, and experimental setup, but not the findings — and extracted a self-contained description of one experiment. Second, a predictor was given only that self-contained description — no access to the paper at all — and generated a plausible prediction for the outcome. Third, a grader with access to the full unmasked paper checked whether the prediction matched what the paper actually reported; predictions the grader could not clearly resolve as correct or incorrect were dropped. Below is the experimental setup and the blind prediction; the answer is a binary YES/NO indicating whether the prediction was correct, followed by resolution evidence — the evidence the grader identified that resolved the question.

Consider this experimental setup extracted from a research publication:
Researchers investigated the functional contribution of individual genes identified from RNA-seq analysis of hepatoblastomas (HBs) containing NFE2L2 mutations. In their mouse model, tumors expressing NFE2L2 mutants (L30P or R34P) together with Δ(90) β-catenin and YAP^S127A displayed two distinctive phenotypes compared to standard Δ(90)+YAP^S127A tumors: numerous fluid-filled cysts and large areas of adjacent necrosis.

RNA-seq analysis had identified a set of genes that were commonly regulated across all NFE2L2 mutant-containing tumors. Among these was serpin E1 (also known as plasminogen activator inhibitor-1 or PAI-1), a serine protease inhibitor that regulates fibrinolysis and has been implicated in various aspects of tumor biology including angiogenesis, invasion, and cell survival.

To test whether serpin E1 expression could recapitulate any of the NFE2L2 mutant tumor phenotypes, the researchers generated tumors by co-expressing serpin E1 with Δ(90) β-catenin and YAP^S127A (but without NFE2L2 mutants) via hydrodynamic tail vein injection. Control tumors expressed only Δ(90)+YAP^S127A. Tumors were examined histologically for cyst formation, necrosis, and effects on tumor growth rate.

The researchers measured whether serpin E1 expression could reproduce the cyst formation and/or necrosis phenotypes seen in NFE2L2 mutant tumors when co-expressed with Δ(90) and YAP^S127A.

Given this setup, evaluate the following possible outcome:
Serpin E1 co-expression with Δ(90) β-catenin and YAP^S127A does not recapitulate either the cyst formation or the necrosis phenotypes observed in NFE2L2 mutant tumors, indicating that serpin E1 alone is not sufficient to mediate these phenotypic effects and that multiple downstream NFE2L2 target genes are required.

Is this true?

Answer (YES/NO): NO